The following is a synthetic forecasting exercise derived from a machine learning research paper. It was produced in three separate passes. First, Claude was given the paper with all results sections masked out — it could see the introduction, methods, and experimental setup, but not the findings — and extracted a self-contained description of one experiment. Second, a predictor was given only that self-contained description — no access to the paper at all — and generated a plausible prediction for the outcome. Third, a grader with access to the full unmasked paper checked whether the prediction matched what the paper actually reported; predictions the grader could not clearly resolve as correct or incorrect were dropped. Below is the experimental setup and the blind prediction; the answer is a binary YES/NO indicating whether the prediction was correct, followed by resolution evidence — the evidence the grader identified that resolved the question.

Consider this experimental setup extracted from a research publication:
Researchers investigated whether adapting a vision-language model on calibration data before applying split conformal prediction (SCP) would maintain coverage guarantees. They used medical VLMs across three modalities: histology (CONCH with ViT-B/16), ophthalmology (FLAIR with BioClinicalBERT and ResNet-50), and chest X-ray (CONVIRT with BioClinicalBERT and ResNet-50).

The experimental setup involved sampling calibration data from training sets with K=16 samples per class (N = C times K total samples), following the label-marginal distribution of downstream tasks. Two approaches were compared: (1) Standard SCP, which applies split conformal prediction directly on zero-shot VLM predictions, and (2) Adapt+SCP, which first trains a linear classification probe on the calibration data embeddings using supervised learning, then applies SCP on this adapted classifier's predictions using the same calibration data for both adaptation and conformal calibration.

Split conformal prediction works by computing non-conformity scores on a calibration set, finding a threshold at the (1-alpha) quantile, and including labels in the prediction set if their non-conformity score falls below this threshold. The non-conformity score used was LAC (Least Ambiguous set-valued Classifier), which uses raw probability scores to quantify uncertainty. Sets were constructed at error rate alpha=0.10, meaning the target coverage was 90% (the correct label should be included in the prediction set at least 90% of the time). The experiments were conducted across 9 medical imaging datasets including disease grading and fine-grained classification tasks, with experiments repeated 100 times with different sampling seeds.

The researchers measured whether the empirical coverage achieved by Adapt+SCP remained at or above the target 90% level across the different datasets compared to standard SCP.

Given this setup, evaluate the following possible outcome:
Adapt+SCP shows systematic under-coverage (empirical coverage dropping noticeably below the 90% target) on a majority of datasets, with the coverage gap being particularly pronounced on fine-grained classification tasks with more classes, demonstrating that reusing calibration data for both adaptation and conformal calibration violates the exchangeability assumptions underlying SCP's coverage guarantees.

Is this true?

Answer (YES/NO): NO